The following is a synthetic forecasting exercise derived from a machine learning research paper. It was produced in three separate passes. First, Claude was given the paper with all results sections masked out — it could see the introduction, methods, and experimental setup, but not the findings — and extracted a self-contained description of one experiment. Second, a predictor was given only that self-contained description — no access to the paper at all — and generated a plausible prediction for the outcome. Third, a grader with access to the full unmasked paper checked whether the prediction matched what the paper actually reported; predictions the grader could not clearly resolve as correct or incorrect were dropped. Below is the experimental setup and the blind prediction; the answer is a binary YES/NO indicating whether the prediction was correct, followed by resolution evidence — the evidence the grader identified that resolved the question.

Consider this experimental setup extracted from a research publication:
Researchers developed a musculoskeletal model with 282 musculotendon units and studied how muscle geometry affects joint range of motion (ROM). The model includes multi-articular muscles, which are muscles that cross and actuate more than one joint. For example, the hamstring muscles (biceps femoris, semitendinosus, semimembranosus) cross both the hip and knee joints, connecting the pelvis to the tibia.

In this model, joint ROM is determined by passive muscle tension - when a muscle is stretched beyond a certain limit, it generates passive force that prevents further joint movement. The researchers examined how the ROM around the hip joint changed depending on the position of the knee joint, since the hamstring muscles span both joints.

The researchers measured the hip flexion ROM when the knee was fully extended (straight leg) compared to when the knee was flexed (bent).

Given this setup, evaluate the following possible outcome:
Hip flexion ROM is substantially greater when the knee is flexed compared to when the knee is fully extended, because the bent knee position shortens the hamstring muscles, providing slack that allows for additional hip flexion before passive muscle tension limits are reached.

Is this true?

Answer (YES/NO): YES